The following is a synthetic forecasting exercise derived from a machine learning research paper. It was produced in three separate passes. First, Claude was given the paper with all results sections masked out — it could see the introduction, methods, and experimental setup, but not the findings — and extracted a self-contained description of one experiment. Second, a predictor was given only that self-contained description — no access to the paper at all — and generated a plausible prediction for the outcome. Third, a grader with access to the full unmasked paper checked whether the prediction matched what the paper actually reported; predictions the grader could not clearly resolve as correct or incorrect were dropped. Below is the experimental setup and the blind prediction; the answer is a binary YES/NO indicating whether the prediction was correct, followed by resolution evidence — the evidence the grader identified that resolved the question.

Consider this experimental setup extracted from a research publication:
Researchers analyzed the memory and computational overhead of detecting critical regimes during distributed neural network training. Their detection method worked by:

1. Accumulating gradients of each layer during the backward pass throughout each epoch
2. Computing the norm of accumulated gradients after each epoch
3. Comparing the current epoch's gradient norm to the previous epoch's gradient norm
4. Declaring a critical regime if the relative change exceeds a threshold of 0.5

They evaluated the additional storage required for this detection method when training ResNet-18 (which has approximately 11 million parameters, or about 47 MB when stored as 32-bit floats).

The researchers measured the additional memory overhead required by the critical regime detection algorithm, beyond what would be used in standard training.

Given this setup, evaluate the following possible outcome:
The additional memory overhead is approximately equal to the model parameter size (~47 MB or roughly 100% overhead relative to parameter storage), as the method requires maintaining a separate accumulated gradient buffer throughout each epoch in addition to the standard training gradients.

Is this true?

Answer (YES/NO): YES